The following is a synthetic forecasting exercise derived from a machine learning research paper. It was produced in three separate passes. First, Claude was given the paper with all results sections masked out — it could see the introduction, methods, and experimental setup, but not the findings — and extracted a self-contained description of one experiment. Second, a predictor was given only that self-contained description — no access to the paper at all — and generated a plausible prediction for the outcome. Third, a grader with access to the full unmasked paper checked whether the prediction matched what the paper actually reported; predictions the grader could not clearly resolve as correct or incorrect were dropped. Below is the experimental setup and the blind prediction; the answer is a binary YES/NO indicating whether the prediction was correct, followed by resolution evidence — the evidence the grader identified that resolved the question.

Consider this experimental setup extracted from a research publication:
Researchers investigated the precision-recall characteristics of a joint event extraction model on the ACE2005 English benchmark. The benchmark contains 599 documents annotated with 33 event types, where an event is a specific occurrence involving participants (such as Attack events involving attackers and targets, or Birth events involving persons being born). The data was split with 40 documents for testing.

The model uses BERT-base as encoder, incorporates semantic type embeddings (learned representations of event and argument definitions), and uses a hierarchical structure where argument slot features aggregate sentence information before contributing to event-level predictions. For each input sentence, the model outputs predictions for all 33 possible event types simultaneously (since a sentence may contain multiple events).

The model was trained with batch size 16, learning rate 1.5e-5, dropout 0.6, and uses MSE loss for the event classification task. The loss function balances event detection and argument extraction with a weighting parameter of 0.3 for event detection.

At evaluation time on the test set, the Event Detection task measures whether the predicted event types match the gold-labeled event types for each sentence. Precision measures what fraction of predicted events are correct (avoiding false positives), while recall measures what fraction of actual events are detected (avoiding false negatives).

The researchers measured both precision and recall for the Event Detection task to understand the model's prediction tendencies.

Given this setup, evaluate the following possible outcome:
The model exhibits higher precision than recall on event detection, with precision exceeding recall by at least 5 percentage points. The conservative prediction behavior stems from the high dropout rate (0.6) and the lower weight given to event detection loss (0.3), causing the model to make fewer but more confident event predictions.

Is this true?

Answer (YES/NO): NO